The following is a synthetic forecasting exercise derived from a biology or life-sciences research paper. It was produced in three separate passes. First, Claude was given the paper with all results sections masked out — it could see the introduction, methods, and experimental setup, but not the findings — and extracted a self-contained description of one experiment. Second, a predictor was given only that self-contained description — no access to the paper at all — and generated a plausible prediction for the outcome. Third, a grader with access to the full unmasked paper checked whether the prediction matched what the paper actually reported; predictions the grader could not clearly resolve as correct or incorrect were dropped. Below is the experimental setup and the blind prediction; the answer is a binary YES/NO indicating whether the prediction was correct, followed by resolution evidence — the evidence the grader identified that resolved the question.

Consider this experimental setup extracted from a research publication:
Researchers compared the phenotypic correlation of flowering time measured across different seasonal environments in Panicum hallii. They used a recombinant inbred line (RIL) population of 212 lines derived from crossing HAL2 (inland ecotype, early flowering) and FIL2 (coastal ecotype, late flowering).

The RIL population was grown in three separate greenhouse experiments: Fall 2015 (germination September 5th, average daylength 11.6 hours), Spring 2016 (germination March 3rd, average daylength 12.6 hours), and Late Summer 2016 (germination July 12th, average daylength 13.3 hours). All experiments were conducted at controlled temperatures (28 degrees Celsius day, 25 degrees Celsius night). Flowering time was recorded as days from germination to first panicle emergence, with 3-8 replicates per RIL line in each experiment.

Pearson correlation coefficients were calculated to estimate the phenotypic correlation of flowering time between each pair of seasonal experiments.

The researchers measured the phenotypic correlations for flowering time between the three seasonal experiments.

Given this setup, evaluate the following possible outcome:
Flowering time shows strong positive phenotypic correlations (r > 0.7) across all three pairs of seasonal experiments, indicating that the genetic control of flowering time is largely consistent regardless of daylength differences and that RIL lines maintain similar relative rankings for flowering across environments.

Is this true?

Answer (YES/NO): NO